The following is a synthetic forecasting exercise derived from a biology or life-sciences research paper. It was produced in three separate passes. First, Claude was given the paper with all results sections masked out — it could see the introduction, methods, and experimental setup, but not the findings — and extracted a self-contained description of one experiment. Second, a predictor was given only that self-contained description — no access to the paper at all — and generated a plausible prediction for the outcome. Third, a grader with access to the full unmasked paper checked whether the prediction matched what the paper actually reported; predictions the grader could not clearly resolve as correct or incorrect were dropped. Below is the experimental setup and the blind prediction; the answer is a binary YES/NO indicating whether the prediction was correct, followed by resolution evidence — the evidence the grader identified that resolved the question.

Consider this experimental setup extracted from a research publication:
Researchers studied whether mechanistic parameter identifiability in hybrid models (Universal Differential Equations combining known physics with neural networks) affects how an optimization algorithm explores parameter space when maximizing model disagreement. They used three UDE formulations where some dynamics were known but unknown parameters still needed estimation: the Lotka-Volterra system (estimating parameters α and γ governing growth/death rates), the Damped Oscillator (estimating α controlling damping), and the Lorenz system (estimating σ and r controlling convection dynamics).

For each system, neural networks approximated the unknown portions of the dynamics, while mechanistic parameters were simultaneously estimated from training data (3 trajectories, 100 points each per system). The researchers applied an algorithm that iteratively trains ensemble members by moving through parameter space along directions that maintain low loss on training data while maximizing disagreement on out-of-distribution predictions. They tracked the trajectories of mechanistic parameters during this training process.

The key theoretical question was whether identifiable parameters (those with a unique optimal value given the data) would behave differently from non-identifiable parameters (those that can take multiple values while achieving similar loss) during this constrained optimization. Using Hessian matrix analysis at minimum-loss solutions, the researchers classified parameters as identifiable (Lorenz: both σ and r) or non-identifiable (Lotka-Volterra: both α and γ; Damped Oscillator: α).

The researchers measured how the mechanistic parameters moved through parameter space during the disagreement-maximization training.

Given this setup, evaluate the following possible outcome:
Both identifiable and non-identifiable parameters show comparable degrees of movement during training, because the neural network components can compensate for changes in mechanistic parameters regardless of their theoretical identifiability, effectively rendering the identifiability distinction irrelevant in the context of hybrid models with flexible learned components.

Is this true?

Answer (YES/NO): NO